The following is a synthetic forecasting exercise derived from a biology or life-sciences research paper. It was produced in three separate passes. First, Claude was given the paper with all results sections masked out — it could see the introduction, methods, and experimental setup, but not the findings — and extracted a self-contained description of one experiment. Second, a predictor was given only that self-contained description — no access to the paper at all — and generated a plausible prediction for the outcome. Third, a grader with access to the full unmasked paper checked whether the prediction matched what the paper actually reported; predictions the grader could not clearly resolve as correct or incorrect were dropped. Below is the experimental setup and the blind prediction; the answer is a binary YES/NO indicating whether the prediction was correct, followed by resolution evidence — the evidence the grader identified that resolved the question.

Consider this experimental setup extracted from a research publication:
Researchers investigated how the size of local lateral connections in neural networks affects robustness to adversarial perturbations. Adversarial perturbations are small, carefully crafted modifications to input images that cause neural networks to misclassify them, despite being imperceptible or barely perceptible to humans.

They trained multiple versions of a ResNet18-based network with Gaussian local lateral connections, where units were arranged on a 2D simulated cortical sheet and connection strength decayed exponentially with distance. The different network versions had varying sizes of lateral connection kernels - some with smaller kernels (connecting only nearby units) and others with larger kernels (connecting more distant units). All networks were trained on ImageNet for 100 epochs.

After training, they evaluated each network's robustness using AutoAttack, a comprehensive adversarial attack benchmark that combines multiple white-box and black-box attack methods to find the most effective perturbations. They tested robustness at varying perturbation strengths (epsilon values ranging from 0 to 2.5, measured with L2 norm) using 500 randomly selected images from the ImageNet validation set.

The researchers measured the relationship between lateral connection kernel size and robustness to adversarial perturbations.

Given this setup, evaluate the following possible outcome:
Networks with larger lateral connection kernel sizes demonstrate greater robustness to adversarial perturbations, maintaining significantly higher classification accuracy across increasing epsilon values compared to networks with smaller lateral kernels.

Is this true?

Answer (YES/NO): YES